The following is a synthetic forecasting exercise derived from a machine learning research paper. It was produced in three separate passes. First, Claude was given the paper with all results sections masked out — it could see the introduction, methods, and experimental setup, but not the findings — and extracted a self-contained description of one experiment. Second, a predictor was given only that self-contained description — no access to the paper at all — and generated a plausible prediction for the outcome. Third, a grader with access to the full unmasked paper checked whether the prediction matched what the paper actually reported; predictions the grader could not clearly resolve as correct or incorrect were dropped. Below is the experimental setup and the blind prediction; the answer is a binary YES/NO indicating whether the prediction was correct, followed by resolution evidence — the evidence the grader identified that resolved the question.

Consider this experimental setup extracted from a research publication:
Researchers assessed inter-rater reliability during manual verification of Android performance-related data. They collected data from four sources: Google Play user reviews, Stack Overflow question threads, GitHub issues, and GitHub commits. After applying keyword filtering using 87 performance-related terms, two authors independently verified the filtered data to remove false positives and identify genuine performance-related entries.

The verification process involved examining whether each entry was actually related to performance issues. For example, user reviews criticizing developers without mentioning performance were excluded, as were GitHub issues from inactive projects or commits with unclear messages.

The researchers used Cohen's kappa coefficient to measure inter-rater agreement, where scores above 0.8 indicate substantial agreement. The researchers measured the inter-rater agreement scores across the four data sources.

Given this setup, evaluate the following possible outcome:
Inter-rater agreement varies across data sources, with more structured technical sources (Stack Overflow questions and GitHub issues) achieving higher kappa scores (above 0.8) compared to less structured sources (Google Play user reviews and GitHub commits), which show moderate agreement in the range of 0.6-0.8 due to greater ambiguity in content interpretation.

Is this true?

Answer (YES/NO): NO